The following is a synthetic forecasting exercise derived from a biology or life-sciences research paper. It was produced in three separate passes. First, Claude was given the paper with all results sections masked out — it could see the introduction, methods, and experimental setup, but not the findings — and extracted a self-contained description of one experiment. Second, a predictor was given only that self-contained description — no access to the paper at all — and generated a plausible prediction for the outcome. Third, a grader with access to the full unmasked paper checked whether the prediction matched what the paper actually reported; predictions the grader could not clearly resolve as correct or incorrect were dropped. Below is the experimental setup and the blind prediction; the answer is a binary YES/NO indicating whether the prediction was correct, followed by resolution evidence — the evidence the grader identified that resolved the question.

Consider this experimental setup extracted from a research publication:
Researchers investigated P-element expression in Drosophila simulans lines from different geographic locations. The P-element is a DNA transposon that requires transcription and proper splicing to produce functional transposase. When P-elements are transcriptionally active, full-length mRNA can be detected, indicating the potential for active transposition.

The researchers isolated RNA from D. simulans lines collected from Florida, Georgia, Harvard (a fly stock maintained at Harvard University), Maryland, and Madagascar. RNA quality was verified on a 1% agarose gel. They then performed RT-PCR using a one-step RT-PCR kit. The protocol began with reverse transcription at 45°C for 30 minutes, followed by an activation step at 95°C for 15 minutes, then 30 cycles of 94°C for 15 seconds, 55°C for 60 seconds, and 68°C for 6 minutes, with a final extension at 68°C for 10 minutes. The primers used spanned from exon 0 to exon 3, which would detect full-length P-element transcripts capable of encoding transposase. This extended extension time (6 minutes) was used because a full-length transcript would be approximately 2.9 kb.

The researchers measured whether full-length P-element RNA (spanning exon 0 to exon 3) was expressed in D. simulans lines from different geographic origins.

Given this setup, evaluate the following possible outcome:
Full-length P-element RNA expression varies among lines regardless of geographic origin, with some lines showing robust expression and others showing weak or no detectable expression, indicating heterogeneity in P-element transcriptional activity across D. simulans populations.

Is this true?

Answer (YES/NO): NO